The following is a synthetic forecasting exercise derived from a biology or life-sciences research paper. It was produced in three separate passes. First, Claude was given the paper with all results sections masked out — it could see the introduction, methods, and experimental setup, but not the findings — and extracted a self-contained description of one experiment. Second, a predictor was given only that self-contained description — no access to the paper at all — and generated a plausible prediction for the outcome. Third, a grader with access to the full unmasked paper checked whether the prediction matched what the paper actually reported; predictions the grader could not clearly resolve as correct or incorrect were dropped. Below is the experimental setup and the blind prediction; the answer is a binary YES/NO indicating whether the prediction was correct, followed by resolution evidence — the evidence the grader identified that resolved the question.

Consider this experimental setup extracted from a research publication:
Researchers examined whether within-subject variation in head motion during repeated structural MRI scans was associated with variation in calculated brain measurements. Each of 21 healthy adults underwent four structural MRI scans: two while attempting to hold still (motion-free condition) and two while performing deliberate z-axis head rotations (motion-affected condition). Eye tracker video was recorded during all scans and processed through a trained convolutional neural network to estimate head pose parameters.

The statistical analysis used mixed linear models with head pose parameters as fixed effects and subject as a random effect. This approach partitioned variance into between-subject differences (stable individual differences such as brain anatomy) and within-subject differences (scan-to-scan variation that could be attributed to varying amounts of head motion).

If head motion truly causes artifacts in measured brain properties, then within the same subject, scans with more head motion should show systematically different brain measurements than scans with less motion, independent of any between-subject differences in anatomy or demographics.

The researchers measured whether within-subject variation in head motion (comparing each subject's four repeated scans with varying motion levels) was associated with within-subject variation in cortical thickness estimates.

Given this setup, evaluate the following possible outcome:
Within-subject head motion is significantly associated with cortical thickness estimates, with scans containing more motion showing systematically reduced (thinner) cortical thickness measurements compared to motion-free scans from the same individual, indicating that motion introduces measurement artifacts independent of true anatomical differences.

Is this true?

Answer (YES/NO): YES